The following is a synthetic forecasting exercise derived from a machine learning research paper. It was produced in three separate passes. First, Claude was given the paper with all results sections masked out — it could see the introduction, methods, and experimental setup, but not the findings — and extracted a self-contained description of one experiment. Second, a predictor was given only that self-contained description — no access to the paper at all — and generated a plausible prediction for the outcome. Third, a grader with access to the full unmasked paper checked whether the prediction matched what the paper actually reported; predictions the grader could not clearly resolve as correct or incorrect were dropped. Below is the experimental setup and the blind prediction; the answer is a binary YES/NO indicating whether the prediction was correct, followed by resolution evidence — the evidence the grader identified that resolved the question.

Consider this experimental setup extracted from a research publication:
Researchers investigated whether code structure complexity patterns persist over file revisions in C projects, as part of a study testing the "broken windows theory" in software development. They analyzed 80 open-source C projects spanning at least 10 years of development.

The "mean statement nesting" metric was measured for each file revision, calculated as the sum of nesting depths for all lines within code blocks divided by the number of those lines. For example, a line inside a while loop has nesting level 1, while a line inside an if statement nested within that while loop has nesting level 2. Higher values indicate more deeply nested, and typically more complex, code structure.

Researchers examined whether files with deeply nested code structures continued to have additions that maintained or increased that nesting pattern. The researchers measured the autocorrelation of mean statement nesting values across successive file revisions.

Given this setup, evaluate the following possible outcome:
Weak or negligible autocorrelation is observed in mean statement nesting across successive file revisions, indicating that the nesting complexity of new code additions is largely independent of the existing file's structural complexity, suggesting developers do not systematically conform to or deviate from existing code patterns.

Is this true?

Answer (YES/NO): NO